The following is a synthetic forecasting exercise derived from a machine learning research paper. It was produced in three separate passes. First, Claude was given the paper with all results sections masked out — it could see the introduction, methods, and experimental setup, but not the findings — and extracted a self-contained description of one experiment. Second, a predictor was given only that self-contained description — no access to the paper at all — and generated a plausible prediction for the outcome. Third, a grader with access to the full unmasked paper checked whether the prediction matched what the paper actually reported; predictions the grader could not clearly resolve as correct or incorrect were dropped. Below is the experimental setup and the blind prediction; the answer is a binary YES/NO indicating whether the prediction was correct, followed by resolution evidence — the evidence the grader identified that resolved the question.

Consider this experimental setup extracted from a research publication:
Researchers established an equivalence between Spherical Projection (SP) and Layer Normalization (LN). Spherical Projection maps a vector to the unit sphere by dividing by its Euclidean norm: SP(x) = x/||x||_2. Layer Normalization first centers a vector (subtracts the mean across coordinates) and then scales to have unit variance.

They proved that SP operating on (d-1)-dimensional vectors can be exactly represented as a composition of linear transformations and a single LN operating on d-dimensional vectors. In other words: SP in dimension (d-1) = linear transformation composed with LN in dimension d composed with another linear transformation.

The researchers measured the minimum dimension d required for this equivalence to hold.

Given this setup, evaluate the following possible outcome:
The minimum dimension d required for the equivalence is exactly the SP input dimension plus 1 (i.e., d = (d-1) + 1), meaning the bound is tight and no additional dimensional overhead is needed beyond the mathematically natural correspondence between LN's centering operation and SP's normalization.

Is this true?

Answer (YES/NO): YES